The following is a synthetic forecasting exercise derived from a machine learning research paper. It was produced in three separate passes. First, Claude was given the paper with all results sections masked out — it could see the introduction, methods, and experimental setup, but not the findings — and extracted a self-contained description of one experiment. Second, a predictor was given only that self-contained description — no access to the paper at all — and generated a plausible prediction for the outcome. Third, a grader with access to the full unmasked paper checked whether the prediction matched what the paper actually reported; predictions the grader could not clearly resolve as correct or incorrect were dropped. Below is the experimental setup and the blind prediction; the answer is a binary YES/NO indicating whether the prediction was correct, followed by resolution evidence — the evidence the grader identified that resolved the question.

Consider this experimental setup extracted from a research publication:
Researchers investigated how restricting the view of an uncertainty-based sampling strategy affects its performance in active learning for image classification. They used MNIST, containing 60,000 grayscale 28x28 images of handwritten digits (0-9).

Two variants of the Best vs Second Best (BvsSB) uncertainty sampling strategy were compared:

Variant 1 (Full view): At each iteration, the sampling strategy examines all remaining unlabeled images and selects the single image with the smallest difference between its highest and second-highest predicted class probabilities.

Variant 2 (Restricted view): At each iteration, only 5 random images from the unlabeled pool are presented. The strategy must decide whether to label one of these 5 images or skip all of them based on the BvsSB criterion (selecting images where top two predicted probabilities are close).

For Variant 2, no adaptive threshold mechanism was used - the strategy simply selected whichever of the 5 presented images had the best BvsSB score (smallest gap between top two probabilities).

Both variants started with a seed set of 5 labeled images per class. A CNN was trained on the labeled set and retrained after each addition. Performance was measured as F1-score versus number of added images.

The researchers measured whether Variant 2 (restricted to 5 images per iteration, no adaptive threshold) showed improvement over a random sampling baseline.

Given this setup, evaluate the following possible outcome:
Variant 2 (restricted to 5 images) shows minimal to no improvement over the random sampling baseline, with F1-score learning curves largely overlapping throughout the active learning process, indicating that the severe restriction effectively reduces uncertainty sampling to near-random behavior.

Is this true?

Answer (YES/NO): YES